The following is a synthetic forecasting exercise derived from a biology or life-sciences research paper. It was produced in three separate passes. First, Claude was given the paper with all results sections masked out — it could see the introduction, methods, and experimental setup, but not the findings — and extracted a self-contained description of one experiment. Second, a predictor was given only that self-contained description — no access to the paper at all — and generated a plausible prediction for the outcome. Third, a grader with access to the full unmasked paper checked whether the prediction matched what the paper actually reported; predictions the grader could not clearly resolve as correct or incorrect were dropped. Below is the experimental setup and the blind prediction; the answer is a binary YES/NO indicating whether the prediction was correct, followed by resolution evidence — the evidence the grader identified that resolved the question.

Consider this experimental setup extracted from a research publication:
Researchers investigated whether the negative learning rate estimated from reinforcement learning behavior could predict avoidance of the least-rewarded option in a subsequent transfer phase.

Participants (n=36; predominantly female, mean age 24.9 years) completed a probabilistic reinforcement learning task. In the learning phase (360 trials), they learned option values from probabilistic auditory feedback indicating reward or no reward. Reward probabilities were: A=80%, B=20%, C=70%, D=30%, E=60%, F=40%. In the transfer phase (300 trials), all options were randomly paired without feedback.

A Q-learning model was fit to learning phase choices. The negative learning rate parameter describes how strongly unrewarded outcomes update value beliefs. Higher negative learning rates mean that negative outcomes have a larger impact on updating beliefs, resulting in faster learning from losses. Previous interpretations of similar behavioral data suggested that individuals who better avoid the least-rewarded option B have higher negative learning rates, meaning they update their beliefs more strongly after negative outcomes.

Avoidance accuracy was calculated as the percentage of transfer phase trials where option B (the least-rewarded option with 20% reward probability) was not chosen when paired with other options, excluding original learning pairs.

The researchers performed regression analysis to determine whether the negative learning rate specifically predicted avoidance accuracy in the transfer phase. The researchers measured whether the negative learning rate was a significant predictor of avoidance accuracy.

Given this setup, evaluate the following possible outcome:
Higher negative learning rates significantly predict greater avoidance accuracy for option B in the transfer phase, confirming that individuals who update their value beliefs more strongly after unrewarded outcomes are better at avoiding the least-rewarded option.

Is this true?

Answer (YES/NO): NO